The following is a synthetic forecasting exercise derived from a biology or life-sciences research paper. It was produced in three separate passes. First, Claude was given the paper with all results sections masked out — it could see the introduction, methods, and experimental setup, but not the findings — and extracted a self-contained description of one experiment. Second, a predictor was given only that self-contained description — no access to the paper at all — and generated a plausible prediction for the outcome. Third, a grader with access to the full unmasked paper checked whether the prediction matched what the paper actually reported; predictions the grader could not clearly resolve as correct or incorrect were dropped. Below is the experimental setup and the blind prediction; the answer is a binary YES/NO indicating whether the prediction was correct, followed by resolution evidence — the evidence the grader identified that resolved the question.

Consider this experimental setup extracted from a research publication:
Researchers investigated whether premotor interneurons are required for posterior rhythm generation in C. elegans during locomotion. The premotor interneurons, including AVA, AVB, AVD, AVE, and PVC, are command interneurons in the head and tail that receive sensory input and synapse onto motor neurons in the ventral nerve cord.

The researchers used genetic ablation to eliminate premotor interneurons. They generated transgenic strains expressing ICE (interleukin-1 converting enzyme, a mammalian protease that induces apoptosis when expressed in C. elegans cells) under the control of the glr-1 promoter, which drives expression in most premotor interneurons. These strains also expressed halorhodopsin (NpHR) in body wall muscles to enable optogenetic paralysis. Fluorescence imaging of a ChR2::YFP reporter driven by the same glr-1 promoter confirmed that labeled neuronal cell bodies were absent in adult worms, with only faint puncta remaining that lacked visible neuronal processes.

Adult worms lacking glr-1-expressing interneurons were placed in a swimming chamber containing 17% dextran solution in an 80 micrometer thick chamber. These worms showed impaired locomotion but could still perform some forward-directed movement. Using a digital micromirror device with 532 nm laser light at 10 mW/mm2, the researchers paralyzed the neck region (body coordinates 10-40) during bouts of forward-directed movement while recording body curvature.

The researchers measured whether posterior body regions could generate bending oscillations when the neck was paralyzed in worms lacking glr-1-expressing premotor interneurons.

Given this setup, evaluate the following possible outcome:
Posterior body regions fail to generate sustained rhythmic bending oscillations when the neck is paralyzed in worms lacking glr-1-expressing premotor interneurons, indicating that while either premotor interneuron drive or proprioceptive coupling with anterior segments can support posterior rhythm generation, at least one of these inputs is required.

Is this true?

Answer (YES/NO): NO